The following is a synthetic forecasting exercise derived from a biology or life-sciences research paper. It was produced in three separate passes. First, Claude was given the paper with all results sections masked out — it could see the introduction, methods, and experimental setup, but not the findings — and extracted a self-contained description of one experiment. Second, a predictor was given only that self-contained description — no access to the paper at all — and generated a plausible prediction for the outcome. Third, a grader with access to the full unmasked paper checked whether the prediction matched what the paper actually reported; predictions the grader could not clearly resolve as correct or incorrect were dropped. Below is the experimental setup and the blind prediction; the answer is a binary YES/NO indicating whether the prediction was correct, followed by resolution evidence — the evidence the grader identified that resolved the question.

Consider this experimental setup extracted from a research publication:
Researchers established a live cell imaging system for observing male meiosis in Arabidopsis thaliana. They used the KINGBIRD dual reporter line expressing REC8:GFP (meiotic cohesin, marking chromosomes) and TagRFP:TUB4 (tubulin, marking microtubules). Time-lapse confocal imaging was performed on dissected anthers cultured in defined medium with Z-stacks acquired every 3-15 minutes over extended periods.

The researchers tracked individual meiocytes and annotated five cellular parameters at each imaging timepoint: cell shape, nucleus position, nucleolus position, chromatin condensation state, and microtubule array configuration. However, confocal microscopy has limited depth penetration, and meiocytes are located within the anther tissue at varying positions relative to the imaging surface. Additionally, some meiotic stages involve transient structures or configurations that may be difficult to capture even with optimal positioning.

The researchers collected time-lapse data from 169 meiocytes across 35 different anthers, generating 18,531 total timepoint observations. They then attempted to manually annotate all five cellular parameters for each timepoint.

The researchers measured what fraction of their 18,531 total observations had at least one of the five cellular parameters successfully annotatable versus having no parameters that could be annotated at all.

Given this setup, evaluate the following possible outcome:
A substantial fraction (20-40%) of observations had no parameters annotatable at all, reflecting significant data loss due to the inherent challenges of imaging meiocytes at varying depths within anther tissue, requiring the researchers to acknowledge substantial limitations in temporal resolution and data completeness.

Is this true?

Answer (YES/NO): YES